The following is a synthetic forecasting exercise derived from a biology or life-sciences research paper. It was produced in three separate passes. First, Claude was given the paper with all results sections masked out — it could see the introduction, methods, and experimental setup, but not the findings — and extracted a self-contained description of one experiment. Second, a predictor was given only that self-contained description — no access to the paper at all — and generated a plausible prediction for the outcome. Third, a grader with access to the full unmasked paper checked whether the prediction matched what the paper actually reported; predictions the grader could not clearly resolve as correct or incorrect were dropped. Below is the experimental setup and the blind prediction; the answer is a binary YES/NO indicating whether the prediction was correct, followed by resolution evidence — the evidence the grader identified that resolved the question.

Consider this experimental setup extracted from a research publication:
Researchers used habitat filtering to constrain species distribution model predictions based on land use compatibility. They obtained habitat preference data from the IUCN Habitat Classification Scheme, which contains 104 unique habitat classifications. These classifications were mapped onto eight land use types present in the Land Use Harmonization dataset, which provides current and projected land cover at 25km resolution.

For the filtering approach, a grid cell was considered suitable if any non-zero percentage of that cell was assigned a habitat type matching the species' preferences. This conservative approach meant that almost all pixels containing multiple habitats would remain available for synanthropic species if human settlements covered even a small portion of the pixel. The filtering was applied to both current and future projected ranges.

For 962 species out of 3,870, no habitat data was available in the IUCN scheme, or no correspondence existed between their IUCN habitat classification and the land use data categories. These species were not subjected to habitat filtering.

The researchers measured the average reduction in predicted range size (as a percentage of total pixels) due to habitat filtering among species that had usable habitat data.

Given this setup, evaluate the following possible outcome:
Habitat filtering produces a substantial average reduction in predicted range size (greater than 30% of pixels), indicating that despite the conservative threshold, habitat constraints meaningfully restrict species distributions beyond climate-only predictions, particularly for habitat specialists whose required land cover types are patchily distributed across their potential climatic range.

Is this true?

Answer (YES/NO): NO